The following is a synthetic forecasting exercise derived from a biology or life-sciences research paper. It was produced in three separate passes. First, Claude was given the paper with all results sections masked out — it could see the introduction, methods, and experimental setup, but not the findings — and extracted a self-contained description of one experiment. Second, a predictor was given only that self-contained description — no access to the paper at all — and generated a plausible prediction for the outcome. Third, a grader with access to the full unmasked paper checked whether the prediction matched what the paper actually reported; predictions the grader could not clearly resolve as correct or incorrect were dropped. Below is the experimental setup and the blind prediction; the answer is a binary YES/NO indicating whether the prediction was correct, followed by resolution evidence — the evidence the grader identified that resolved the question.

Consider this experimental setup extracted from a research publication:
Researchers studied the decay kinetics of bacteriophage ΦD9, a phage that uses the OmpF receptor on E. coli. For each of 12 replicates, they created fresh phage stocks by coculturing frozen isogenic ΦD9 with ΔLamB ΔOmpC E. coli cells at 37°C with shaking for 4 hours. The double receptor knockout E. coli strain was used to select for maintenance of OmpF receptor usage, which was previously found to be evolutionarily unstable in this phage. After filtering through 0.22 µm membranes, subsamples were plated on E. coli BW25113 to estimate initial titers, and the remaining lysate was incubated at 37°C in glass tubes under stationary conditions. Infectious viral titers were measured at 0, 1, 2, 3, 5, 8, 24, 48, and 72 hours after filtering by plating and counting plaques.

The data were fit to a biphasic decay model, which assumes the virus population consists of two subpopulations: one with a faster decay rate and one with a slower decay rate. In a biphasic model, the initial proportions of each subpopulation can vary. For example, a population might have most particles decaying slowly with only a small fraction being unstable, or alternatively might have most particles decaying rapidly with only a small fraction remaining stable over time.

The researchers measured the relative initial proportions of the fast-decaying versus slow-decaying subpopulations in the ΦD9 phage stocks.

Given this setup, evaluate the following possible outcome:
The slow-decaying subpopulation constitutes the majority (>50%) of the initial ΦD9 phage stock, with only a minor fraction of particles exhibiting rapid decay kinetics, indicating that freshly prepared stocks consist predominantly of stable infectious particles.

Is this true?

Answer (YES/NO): NO